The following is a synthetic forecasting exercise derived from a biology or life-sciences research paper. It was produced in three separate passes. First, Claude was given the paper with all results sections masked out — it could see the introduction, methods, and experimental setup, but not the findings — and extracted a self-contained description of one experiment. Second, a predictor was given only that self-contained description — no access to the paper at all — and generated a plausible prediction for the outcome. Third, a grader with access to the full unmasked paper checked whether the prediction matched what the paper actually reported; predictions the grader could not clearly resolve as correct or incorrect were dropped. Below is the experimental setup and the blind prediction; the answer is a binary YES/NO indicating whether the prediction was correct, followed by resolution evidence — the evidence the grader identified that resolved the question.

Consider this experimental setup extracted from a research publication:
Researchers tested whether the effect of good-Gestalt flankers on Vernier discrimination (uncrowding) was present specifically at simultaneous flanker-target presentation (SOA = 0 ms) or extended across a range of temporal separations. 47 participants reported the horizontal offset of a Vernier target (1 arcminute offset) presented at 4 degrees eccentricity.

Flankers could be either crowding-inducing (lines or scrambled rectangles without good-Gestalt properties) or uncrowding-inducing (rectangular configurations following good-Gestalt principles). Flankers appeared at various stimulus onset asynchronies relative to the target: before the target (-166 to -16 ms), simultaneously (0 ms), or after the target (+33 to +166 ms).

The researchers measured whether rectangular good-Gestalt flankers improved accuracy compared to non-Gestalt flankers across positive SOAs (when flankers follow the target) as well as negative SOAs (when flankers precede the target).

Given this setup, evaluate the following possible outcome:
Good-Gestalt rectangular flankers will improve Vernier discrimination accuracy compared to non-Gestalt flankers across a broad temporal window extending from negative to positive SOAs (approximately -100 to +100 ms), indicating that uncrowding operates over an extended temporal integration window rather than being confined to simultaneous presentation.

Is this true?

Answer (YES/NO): YES